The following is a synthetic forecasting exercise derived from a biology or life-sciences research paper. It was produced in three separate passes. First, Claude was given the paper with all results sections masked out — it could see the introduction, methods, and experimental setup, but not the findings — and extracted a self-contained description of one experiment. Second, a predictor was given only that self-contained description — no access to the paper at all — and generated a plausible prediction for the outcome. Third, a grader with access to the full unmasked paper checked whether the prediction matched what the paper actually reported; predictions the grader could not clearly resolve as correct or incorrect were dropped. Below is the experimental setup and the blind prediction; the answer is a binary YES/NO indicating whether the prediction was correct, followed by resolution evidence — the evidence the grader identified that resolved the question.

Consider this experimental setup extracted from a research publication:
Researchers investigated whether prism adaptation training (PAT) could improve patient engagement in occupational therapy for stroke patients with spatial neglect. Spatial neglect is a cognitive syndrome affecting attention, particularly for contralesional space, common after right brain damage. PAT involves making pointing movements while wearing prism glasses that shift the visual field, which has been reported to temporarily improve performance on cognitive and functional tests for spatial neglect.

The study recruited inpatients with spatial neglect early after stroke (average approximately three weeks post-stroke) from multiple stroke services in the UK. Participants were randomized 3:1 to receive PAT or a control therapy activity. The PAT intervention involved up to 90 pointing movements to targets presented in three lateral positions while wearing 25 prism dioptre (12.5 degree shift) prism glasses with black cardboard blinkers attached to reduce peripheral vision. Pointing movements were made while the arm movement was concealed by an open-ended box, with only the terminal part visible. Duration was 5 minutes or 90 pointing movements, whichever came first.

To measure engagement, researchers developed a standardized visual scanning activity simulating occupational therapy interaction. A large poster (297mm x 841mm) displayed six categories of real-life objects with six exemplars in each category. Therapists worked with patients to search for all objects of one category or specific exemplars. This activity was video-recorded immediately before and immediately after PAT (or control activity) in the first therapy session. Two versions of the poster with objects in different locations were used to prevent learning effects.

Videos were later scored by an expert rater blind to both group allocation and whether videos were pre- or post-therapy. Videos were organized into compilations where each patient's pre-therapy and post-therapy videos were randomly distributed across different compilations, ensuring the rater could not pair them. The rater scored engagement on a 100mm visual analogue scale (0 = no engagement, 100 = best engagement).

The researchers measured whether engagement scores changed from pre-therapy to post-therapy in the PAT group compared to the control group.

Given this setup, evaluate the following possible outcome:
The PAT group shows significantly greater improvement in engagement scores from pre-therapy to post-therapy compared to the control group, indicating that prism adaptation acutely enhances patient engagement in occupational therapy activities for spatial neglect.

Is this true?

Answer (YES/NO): NO